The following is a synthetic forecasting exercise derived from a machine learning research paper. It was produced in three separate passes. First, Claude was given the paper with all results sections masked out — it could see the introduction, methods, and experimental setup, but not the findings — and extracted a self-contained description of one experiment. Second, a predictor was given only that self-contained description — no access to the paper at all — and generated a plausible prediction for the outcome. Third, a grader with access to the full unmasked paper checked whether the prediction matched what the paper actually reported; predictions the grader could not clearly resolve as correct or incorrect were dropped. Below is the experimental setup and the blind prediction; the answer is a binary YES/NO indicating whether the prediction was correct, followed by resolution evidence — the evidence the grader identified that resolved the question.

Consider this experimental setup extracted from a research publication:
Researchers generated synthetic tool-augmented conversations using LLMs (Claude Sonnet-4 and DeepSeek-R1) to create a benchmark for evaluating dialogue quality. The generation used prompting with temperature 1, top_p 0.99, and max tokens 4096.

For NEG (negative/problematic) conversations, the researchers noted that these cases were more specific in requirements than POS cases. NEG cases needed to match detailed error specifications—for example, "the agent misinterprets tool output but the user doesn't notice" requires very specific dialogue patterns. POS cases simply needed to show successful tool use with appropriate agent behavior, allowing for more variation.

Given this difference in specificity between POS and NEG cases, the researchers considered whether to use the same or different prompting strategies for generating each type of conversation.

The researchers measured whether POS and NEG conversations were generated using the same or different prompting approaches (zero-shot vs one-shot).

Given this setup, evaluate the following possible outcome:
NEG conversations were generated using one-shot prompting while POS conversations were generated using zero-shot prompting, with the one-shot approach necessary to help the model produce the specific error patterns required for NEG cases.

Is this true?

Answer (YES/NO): YES